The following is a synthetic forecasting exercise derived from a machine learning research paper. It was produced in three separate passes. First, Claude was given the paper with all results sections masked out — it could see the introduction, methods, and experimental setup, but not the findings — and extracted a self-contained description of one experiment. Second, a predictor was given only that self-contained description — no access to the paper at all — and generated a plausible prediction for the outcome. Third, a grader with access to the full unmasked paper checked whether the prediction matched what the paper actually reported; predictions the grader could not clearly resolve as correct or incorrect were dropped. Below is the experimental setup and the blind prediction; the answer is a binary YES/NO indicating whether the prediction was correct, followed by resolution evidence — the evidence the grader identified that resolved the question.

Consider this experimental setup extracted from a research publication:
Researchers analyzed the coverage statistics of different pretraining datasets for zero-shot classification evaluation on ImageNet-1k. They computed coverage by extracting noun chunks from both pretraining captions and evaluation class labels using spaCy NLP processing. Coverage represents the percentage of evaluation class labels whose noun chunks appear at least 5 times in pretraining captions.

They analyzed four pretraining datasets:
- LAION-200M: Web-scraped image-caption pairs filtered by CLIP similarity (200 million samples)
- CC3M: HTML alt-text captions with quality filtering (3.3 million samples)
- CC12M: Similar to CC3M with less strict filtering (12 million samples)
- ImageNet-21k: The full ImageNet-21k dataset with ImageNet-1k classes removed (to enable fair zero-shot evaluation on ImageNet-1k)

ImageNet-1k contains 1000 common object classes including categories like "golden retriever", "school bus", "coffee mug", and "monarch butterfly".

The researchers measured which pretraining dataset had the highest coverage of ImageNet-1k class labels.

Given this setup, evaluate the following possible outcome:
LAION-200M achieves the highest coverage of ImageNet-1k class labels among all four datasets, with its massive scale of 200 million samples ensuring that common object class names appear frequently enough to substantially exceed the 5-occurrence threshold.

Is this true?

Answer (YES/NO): YES